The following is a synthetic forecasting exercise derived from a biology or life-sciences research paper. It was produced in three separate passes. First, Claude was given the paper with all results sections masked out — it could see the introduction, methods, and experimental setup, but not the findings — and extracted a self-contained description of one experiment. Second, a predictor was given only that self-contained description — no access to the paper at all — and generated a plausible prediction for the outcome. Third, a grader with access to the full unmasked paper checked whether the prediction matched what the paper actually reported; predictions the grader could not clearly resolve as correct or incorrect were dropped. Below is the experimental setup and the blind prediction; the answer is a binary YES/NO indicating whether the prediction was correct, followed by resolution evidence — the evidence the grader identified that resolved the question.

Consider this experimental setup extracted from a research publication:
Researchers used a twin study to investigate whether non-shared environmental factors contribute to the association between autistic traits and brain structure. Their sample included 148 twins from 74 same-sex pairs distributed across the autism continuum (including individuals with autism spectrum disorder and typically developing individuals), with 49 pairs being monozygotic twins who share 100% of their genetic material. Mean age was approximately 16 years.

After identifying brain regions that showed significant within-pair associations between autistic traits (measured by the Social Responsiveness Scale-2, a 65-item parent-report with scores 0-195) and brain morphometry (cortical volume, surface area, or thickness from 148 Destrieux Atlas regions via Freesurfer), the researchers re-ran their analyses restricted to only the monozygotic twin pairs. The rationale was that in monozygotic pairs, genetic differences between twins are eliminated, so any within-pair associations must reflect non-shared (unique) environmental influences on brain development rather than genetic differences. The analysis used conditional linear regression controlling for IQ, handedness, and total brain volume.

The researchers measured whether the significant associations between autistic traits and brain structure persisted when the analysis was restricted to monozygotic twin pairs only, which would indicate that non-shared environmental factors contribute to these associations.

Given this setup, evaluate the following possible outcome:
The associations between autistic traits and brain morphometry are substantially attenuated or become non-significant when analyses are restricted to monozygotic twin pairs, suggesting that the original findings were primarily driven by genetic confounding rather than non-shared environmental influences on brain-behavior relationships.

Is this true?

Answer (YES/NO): NO